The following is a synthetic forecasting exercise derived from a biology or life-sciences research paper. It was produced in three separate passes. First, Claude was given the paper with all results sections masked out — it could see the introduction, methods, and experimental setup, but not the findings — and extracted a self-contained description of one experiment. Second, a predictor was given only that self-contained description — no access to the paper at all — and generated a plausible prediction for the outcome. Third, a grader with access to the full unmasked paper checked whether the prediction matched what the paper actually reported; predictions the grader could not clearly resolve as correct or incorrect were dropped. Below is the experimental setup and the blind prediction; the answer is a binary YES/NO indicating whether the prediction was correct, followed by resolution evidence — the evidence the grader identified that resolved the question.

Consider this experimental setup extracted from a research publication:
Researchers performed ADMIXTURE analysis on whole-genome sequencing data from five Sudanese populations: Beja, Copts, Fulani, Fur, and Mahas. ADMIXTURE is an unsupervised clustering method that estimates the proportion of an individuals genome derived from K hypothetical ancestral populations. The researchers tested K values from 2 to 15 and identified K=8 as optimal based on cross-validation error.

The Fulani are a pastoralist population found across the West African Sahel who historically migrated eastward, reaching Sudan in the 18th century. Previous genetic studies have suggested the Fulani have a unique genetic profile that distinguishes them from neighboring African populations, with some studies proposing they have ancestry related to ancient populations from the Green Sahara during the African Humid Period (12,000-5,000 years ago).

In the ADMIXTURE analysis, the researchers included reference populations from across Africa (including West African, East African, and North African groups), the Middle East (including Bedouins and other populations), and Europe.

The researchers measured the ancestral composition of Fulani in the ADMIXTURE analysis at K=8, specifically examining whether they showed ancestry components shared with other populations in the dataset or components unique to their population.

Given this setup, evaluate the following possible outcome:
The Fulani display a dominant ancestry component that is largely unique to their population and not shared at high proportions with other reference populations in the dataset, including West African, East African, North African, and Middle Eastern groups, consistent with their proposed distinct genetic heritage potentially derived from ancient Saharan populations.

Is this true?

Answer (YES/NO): NO